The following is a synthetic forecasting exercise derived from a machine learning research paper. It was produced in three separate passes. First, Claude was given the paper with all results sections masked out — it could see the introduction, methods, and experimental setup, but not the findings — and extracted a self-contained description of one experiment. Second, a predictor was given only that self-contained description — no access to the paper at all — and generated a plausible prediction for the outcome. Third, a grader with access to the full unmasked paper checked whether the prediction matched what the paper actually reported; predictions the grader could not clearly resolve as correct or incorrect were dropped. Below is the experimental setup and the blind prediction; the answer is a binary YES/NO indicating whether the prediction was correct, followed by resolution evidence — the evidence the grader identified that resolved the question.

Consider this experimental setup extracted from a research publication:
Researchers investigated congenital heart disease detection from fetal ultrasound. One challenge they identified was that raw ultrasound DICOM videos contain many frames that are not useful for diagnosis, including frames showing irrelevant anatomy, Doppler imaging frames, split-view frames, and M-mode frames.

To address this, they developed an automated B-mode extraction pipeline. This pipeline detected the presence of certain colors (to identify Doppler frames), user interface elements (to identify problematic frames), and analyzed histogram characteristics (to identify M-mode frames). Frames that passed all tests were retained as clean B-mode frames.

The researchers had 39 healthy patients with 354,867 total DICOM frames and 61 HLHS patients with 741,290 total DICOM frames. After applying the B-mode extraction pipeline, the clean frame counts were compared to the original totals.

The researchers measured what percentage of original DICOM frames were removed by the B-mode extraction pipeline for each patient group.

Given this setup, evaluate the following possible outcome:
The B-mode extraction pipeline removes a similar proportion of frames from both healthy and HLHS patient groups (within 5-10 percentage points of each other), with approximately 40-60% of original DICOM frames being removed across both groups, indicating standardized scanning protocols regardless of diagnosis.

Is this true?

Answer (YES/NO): YES